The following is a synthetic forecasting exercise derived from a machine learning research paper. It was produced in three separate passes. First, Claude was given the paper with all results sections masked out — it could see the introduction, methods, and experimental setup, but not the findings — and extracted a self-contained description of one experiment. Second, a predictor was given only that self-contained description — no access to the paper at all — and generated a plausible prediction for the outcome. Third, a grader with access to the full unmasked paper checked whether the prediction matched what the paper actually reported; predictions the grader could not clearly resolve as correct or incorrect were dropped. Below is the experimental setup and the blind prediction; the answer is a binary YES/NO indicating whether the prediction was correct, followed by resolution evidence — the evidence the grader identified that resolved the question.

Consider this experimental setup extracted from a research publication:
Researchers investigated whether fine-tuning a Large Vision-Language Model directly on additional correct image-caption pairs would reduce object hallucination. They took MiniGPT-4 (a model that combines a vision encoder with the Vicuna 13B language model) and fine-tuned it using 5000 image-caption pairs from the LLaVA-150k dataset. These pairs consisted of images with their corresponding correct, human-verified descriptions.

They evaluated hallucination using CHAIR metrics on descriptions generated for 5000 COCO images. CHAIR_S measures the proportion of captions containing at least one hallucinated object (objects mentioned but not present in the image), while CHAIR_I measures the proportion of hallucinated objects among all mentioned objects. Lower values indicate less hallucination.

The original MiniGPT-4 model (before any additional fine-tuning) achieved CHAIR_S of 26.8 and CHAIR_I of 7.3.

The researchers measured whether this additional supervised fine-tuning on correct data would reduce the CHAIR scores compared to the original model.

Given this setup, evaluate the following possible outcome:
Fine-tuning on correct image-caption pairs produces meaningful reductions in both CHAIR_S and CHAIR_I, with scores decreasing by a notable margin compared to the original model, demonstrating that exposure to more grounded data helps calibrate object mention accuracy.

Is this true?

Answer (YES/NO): NO